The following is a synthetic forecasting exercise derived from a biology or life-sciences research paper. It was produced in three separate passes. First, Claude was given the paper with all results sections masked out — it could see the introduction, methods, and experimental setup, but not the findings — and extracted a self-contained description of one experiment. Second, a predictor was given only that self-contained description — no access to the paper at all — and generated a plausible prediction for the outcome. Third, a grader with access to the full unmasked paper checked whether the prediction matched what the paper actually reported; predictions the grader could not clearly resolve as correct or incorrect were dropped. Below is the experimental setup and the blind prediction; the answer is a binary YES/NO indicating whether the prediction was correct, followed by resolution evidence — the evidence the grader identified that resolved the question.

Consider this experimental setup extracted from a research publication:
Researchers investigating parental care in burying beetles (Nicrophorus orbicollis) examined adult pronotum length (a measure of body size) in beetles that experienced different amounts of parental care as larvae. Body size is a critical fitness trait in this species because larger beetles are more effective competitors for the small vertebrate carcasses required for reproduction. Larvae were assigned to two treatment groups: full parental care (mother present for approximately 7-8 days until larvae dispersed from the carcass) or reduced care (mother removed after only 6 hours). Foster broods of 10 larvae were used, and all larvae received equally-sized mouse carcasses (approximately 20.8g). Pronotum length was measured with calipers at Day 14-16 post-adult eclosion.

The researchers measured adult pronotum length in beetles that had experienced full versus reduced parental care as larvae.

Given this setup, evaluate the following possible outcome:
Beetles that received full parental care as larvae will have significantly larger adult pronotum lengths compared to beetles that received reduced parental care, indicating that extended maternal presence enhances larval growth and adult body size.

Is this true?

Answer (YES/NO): YES